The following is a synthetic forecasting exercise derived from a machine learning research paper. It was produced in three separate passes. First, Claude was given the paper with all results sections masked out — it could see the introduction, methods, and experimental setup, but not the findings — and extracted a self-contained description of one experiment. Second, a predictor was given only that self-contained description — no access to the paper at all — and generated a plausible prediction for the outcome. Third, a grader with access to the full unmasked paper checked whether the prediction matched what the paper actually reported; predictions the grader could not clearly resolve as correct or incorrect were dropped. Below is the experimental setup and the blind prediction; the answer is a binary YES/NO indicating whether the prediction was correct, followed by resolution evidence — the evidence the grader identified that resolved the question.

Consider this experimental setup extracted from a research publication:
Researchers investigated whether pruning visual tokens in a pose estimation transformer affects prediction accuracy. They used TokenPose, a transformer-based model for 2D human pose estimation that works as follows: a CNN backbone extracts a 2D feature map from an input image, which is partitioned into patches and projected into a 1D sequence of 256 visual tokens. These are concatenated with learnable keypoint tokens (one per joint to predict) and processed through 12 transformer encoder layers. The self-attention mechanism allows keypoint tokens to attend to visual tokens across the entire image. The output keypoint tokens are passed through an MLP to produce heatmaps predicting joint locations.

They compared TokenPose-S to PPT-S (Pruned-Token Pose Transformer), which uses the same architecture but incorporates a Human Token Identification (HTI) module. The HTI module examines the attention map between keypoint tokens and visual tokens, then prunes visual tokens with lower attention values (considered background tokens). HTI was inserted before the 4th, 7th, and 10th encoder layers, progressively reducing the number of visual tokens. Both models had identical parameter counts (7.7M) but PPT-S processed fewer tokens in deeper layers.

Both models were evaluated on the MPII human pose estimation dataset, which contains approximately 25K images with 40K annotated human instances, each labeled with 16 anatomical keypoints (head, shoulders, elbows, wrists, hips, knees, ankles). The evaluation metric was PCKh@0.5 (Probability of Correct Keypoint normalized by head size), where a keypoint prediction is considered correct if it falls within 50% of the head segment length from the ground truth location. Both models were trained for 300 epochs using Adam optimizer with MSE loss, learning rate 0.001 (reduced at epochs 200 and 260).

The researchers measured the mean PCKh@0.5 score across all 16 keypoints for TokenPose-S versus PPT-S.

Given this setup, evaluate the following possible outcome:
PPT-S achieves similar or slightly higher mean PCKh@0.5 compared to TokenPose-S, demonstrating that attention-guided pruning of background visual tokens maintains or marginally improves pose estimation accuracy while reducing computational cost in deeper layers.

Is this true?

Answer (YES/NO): YES